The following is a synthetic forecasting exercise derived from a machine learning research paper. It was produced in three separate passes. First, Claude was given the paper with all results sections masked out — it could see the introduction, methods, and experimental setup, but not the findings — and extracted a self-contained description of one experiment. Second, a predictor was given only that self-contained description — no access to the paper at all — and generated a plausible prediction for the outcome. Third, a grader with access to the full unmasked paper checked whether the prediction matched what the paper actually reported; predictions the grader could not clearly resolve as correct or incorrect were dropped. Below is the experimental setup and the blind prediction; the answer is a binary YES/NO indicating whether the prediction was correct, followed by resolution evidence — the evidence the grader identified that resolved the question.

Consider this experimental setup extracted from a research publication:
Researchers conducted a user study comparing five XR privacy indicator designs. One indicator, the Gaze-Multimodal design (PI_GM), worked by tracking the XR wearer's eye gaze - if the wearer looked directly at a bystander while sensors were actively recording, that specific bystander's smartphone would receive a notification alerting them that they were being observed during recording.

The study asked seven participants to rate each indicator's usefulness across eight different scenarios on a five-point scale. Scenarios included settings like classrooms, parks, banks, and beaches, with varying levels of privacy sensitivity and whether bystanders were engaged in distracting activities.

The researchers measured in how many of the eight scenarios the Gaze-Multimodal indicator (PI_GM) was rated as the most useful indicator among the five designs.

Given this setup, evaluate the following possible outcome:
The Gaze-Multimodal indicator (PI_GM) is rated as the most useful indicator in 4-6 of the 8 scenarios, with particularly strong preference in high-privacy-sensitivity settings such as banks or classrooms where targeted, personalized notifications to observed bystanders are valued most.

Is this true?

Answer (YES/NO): YES